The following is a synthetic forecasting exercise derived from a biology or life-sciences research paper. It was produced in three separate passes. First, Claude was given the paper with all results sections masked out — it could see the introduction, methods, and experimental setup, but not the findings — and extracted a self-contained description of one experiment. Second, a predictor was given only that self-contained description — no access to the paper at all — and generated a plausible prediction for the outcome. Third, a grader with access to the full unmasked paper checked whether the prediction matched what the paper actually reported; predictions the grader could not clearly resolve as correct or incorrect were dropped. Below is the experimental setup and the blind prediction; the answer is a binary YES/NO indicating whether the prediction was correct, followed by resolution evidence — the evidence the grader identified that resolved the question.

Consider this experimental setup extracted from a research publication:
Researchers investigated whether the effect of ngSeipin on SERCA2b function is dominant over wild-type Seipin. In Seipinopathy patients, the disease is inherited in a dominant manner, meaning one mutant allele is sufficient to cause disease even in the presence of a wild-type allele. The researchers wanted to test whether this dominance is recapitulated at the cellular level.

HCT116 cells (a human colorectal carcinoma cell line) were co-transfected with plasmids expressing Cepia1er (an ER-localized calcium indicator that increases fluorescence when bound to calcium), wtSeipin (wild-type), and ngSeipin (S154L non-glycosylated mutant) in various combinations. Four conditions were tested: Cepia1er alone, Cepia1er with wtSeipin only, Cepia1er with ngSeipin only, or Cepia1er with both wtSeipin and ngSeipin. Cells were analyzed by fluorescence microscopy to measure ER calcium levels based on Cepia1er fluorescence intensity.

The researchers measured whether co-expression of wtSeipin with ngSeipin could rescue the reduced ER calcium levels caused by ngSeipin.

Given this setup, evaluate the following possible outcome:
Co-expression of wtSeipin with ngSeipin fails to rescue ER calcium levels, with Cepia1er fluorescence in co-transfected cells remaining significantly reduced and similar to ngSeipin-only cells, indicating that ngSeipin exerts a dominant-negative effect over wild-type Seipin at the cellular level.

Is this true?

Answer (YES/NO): YES